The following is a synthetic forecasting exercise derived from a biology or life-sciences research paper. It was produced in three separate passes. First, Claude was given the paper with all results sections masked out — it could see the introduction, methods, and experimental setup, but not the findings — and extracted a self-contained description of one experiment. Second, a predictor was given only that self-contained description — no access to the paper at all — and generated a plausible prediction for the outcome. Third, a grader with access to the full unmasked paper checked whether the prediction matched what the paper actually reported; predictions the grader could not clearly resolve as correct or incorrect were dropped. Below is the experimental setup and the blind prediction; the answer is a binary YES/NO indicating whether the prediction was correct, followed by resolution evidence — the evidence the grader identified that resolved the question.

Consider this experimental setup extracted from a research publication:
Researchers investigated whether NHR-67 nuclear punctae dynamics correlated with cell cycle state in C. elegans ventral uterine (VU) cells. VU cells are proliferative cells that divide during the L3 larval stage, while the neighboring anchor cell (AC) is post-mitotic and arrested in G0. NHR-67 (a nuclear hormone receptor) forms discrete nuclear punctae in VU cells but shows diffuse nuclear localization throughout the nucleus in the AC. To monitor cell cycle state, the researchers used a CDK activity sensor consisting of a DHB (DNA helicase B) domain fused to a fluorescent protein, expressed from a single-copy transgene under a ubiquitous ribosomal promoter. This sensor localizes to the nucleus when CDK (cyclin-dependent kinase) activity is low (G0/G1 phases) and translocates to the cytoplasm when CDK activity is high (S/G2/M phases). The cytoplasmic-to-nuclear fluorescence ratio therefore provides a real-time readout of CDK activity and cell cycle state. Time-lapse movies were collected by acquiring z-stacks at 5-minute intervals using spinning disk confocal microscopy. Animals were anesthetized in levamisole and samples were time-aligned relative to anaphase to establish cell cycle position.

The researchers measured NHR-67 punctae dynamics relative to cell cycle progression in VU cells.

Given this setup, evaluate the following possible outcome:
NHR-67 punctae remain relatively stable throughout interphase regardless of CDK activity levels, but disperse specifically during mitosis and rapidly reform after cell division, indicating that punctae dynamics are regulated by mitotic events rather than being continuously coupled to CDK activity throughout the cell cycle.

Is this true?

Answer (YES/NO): NO